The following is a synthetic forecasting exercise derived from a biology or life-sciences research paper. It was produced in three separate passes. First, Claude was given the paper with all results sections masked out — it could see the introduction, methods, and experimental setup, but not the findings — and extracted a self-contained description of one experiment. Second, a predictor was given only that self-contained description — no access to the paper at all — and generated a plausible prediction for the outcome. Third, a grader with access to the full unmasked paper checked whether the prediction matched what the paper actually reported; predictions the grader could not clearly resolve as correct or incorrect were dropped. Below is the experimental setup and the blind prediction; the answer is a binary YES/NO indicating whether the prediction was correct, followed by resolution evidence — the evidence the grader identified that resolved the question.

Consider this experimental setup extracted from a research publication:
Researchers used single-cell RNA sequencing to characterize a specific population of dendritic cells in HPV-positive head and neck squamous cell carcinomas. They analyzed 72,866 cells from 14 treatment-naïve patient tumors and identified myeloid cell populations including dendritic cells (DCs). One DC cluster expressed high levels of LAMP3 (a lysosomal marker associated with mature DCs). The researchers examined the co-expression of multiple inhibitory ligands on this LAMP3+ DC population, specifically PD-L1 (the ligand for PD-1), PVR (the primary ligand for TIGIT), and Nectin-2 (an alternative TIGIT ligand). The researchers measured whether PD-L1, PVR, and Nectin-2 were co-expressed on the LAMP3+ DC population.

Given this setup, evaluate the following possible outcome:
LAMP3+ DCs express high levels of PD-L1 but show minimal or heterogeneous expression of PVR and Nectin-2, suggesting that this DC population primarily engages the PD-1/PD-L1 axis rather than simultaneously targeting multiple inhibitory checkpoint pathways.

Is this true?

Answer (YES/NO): NO